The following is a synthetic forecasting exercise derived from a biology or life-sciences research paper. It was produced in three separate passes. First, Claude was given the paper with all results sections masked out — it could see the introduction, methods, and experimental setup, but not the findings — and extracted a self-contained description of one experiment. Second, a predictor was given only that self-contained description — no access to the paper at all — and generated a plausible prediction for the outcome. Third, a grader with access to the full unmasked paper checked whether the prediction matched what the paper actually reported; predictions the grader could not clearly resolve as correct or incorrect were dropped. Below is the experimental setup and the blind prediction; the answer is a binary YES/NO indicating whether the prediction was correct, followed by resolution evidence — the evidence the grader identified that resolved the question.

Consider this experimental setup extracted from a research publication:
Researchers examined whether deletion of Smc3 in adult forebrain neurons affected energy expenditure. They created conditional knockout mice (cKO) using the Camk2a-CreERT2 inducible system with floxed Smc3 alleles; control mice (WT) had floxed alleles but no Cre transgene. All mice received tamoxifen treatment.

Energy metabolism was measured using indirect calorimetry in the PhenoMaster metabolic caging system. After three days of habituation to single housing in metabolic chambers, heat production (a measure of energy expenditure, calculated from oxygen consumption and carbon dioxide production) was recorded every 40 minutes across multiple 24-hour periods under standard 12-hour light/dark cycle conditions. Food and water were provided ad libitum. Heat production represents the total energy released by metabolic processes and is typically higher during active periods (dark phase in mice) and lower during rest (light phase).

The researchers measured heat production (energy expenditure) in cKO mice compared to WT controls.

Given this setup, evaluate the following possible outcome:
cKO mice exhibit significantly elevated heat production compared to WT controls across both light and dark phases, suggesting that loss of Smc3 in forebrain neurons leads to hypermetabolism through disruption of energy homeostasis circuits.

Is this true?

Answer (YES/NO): NO